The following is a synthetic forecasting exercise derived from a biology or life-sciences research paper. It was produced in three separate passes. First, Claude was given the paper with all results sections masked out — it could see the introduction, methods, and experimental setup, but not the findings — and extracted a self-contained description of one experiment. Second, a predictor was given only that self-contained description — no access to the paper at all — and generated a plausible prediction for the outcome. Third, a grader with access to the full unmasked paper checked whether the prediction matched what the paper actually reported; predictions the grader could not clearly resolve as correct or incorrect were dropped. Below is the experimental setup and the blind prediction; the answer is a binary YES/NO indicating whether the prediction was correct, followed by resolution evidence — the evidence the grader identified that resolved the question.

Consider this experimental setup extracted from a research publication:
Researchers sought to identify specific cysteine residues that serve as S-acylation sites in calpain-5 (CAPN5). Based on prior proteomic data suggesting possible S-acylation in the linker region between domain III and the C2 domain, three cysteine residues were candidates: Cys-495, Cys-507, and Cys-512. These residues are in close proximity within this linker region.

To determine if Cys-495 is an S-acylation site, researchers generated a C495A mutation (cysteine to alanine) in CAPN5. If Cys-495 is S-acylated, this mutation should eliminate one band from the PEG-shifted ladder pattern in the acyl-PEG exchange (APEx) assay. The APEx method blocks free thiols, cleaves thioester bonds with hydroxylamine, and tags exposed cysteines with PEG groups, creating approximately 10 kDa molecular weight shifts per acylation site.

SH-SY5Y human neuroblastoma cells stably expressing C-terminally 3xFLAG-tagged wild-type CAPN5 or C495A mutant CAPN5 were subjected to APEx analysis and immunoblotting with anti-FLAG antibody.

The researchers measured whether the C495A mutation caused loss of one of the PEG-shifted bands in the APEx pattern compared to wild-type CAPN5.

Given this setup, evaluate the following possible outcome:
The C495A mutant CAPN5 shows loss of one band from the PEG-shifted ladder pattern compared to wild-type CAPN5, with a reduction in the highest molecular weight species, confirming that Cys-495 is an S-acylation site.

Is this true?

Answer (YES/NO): NO